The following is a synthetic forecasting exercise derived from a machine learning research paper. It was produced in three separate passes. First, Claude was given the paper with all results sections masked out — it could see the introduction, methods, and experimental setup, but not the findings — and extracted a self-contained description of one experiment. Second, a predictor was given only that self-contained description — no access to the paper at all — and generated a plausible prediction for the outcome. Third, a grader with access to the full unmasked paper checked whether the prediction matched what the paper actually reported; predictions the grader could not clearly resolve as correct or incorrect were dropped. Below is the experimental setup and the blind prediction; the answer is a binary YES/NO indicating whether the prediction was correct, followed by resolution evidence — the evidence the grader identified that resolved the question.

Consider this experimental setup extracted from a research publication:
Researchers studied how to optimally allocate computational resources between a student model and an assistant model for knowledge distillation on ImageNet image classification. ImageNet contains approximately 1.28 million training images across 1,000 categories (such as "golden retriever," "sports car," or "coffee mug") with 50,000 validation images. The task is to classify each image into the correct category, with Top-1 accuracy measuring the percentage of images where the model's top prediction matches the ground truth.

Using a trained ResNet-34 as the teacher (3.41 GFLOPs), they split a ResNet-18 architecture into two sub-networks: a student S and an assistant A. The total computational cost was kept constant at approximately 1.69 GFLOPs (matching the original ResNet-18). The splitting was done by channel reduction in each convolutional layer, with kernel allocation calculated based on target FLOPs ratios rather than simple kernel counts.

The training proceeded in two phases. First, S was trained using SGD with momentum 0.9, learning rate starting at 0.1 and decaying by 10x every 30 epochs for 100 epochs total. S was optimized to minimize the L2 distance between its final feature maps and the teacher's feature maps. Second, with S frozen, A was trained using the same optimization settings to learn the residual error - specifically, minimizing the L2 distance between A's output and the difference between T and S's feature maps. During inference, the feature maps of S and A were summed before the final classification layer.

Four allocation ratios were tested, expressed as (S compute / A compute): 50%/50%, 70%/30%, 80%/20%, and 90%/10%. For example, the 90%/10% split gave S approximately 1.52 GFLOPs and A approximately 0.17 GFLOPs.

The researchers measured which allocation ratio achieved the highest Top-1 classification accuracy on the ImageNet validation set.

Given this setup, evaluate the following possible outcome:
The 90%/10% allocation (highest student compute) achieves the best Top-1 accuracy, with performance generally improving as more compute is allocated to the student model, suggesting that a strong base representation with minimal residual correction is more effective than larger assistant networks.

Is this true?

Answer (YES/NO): YES